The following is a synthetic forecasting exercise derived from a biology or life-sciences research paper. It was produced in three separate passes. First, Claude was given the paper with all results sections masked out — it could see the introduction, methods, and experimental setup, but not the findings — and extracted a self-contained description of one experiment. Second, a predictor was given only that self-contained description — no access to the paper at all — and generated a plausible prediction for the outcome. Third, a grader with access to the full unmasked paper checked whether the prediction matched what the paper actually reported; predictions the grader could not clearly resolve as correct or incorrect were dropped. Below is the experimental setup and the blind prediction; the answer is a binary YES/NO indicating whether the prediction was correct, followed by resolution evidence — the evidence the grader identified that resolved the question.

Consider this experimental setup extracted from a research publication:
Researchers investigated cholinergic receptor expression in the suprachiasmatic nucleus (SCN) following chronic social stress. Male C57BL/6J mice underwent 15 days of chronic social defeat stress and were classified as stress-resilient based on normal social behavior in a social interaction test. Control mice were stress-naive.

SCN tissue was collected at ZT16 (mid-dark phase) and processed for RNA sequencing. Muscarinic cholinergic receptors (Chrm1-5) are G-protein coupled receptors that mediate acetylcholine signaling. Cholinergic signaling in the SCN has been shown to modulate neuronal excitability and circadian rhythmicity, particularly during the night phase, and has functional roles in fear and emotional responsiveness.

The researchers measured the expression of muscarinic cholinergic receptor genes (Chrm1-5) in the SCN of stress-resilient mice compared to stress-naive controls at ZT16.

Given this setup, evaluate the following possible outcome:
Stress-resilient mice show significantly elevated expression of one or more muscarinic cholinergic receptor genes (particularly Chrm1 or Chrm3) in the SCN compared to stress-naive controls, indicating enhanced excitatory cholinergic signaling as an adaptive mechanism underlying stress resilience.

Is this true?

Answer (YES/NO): YES